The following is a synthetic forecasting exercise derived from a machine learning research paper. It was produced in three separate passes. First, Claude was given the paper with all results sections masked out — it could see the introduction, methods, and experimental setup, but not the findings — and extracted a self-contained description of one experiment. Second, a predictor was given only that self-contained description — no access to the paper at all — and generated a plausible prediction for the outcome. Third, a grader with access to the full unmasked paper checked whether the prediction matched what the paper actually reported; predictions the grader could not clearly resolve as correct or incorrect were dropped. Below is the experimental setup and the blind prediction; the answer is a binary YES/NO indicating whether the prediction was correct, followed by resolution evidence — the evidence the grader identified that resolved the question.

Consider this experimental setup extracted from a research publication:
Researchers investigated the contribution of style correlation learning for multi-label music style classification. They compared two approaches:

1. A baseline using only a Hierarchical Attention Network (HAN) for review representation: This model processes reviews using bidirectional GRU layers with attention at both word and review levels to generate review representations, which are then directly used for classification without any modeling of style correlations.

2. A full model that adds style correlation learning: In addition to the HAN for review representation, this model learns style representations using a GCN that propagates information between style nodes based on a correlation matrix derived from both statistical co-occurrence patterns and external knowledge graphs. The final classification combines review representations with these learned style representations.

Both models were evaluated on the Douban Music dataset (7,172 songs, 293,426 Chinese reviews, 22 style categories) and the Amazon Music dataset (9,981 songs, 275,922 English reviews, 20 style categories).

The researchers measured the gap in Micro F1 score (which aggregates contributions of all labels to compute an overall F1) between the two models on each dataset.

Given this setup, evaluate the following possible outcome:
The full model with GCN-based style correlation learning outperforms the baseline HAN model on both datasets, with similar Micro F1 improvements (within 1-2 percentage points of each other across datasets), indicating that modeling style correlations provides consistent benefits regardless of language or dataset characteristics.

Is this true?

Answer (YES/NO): NO